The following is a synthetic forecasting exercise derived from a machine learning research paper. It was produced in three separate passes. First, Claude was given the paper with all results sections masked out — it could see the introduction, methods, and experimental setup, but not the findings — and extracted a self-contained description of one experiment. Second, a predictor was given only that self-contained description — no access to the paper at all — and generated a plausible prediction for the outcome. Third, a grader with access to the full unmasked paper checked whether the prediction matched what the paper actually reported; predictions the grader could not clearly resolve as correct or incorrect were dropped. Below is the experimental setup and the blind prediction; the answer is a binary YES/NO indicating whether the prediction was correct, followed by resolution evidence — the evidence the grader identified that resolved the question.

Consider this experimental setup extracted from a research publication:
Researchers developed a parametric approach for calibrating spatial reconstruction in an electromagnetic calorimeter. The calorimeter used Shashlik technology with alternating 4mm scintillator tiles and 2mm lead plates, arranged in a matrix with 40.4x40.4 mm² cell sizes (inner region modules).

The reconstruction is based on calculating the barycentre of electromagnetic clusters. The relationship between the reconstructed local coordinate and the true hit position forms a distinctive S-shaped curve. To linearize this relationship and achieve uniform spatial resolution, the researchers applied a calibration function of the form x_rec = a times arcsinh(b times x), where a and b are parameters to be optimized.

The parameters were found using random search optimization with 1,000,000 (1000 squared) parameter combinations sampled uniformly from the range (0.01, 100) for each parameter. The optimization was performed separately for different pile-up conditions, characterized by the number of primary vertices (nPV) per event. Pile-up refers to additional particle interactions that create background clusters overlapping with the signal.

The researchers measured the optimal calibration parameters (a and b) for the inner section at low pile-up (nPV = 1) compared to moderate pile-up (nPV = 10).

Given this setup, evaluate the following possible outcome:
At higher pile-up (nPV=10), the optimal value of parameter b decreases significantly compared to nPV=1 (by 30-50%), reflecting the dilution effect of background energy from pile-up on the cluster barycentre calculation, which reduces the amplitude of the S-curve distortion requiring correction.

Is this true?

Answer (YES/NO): NO